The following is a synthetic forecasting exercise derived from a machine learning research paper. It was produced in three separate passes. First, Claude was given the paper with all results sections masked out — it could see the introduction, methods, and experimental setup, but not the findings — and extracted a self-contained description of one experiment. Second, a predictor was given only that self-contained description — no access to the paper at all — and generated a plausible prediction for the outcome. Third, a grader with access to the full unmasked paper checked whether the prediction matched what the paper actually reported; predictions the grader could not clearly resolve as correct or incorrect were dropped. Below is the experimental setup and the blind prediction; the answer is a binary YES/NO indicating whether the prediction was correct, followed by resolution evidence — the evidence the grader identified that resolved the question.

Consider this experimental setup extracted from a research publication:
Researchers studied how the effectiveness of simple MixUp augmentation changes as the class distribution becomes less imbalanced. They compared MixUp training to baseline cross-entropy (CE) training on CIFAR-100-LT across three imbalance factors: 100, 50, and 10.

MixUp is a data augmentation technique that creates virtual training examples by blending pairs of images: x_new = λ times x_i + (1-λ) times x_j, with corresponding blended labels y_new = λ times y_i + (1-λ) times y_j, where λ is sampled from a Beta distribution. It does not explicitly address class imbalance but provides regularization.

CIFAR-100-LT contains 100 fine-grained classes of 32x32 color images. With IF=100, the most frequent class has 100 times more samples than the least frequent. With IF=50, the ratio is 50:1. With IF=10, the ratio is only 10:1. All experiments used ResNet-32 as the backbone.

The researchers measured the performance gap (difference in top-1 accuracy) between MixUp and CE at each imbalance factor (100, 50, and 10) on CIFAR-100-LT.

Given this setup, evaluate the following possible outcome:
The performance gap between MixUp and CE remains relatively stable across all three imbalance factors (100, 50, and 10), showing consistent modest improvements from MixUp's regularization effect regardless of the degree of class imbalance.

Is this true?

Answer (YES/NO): NO